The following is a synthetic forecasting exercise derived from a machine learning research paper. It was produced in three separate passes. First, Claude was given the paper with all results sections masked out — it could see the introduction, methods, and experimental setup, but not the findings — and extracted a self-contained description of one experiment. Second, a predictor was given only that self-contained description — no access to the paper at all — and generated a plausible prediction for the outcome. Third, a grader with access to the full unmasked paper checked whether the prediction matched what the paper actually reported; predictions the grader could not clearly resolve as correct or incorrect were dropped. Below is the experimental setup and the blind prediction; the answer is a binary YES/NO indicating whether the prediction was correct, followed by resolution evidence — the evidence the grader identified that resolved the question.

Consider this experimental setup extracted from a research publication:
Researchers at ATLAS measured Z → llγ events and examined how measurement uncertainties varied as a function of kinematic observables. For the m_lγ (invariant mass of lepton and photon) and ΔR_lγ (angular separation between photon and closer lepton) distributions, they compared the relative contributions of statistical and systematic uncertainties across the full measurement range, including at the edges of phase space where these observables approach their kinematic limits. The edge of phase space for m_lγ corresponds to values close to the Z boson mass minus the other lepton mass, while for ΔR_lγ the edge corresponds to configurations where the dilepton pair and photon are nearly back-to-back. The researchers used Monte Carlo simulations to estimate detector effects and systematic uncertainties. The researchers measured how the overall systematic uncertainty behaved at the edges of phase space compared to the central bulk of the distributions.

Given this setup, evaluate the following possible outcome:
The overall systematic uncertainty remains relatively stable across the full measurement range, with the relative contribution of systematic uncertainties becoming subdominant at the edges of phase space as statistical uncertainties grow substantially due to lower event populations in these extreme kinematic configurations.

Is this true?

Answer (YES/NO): NO